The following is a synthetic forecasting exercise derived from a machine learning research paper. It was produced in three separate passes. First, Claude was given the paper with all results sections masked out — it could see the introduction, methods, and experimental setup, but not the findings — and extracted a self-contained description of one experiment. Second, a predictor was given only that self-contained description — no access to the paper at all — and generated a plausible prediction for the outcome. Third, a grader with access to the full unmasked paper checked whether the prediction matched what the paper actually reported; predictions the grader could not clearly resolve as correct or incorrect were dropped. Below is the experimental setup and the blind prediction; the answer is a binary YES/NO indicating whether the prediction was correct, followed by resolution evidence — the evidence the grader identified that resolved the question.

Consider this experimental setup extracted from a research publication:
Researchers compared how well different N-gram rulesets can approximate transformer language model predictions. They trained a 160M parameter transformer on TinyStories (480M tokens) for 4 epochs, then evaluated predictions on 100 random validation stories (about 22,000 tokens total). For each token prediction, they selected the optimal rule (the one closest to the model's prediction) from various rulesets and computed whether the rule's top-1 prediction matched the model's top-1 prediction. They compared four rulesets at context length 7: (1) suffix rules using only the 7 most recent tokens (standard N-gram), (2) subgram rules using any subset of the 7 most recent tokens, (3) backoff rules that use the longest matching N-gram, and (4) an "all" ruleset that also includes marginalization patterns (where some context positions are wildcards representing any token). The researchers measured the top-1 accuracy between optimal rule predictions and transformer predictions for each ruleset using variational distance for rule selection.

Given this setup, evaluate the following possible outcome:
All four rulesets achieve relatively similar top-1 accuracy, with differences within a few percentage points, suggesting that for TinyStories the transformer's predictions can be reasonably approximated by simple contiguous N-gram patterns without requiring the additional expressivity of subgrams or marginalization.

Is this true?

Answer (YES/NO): NO